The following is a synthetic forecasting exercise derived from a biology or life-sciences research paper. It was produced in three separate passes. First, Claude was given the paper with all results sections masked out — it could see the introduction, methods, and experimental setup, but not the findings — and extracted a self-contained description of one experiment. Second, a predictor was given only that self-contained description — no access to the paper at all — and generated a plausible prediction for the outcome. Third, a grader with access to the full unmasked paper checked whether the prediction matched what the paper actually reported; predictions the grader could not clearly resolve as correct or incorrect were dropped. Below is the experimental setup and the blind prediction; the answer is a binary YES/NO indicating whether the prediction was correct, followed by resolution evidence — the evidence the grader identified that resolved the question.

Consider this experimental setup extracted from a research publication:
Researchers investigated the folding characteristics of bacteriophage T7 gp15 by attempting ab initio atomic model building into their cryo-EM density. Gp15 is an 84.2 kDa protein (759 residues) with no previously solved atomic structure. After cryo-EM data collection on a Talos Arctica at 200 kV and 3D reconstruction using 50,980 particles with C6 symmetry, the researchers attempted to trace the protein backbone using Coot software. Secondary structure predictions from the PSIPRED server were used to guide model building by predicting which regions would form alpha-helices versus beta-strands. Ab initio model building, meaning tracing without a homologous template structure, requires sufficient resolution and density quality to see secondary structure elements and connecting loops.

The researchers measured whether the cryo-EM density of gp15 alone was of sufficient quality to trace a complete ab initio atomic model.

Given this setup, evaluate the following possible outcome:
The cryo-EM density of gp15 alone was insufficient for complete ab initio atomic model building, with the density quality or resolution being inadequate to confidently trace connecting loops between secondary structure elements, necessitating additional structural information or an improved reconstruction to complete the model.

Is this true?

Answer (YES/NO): NO